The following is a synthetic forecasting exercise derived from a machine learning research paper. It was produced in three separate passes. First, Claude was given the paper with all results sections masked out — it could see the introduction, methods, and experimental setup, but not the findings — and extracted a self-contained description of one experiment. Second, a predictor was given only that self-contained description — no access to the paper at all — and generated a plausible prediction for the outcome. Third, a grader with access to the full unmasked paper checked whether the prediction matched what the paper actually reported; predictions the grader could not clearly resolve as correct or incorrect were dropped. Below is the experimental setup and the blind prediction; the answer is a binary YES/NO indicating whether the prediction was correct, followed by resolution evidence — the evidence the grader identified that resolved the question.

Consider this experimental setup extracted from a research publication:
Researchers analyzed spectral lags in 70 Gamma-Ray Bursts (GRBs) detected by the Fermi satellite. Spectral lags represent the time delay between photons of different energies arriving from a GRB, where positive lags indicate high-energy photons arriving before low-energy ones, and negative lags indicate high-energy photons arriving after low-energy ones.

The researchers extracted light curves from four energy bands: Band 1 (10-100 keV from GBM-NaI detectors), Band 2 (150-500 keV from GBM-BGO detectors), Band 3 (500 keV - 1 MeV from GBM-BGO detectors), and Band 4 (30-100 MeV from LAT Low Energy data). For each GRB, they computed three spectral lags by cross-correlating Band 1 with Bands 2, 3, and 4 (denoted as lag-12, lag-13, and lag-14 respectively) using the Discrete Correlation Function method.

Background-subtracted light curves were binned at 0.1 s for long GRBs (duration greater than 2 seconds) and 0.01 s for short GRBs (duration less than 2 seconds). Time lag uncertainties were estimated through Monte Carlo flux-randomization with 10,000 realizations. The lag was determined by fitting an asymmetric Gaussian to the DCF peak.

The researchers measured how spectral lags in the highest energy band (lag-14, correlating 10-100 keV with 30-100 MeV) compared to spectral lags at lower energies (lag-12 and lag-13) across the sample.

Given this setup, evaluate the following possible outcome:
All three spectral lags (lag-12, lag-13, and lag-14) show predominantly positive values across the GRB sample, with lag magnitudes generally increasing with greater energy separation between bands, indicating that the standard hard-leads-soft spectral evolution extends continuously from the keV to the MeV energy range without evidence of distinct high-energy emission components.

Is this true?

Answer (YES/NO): NO